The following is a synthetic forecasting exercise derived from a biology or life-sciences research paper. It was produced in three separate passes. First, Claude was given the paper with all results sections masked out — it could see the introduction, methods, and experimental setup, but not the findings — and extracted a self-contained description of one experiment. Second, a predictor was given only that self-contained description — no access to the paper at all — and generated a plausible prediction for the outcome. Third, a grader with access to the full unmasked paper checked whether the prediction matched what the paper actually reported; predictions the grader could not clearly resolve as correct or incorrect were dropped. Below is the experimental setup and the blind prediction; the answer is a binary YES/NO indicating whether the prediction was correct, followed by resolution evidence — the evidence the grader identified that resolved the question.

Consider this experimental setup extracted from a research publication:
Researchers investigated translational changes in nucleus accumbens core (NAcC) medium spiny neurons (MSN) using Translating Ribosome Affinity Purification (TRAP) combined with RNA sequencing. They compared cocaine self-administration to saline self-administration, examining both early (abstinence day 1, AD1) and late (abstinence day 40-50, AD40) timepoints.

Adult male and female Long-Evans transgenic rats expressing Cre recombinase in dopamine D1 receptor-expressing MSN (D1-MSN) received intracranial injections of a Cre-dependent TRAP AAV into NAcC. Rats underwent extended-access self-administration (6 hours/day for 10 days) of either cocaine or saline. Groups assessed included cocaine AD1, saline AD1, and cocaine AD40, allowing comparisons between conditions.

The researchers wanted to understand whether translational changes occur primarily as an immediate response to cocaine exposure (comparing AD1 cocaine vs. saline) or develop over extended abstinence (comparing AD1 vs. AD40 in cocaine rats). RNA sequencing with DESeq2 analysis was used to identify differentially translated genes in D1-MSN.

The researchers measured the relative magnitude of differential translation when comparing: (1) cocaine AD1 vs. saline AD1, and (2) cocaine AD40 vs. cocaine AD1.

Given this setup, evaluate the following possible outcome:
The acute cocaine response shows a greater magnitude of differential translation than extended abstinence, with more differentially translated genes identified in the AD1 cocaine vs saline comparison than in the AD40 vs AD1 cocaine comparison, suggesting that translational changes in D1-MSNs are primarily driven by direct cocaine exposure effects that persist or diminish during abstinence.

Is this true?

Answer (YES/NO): NO